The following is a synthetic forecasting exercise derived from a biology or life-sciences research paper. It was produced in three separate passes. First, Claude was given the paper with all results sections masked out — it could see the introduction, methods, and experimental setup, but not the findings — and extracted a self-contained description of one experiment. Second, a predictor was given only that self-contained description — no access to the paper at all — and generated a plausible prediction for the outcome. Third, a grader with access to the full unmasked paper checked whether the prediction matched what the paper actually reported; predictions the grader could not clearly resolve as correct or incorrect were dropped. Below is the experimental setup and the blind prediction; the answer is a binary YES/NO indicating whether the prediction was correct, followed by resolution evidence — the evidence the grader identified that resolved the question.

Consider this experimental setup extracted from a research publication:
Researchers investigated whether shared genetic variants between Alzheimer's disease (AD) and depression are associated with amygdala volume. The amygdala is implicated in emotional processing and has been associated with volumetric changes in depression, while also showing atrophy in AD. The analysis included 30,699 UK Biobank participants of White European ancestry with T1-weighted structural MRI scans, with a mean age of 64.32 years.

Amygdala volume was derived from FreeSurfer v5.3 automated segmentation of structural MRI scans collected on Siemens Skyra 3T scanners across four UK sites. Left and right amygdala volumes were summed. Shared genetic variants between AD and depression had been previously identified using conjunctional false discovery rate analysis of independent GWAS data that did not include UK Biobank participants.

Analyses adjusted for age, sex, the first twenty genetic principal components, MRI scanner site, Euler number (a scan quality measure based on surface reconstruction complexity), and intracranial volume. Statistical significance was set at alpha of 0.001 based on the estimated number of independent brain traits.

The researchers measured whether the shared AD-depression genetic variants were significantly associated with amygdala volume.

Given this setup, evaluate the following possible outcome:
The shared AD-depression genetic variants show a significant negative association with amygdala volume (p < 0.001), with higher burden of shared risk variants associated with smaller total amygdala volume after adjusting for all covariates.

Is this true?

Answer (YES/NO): NO